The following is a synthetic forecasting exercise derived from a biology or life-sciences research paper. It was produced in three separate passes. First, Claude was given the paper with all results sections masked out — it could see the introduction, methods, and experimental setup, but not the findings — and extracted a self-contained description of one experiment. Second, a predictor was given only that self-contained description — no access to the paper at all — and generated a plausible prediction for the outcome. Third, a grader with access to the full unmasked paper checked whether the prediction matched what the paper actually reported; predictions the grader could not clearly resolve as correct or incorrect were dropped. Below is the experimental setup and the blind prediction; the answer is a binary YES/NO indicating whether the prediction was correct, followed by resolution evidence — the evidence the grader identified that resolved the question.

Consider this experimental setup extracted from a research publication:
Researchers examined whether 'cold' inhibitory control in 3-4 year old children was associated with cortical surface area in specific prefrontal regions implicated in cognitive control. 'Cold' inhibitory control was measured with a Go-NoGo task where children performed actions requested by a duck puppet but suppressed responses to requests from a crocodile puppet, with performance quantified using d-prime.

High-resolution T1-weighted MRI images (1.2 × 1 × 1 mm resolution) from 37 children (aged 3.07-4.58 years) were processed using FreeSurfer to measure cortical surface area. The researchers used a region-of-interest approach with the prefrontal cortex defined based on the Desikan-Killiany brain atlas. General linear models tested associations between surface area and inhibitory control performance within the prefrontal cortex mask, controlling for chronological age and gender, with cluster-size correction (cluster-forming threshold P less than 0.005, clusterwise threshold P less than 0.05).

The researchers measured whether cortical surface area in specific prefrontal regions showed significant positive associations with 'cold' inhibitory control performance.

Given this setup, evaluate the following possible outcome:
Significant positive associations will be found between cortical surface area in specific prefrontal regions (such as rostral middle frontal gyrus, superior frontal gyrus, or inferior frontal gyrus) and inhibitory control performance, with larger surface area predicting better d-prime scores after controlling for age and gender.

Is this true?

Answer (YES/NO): YES